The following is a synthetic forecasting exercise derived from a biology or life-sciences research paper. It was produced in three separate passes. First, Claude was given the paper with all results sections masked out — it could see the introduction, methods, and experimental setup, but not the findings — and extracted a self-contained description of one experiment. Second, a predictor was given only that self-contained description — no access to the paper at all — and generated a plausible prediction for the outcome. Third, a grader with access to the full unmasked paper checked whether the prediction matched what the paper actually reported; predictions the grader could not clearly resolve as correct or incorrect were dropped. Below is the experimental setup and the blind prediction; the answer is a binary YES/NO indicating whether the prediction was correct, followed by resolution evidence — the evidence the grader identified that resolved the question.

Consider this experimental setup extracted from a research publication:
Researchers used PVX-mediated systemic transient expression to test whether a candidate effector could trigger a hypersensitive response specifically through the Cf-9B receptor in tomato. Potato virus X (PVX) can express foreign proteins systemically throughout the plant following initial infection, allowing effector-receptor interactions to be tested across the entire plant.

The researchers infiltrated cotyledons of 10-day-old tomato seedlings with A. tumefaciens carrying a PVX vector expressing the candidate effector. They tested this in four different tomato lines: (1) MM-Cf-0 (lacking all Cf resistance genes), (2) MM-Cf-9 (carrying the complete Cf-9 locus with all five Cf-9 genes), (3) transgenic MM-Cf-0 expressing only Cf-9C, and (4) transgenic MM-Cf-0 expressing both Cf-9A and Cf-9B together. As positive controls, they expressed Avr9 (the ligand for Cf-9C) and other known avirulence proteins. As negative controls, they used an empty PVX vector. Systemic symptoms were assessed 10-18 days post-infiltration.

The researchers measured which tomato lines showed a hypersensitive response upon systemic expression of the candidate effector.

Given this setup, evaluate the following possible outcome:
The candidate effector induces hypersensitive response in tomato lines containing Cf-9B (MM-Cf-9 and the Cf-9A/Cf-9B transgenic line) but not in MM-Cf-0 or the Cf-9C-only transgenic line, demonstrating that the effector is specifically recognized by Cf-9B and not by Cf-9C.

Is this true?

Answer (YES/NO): YES